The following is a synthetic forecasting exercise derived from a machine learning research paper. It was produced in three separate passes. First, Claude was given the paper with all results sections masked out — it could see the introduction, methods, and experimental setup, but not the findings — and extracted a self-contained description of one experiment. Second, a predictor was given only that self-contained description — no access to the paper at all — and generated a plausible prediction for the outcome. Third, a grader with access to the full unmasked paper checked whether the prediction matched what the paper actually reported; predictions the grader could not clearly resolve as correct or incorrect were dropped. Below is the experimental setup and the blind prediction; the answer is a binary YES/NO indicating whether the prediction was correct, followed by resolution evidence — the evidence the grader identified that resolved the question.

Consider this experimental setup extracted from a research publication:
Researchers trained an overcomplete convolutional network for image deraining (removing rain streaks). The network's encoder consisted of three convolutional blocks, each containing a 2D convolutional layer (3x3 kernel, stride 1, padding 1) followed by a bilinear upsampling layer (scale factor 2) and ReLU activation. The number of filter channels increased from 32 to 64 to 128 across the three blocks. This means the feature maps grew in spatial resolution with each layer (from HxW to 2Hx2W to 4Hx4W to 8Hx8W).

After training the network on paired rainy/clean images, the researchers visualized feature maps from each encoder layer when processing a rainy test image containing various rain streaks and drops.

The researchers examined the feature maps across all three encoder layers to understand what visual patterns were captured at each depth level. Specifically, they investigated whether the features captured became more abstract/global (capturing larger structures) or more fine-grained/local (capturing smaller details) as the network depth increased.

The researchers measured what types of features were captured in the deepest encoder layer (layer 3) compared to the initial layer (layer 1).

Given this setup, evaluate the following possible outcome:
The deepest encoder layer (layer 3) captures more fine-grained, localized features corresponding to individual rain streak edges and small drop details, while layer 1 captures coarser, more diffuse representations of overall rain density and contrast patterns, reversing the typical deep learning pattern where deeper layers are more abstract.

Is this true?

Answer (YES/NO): NO